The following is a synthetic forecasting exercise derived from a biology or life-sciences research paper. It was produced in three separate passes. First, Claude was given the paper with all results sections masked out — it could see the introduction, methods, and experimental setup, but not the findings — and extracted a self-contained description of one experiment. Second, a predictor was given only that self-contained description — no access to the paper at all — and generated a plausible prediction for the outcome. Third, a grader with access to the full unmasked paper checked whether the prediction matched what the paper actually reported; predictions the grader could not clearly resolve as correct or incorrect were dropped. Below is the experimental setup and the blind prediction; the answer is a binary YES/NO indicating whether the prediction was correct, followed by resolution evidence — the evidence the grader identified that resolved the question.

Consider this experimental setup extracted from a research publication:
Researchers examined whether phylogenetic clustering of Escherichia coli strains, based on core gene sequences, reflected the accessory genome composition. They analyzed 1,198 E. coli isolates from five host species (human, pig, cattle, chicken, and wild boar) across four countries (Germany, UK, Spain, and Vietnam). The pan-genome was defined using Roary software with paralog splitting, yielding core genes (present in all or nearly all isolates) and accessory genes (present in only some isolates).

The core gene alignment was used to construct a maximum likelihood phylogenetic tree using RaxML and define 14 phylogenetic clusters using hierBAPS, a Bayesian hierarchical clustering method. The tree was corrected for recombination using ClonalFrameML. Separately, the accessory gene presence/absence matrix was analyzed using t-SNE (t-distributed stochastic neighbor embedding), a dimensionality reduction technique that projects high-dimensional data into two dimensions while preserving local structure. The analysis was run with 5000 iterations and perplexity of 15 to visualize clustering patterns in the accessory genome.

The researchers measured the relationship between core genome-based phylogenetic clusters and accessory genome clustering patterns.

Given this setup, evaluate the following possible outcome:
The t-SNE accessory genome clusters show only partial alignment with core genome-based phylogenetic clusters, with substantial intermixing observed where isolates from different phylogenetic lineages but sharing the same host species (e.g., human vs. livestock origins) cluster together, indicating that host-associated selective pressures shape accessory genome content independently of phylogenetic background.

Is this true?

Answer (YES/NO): NO